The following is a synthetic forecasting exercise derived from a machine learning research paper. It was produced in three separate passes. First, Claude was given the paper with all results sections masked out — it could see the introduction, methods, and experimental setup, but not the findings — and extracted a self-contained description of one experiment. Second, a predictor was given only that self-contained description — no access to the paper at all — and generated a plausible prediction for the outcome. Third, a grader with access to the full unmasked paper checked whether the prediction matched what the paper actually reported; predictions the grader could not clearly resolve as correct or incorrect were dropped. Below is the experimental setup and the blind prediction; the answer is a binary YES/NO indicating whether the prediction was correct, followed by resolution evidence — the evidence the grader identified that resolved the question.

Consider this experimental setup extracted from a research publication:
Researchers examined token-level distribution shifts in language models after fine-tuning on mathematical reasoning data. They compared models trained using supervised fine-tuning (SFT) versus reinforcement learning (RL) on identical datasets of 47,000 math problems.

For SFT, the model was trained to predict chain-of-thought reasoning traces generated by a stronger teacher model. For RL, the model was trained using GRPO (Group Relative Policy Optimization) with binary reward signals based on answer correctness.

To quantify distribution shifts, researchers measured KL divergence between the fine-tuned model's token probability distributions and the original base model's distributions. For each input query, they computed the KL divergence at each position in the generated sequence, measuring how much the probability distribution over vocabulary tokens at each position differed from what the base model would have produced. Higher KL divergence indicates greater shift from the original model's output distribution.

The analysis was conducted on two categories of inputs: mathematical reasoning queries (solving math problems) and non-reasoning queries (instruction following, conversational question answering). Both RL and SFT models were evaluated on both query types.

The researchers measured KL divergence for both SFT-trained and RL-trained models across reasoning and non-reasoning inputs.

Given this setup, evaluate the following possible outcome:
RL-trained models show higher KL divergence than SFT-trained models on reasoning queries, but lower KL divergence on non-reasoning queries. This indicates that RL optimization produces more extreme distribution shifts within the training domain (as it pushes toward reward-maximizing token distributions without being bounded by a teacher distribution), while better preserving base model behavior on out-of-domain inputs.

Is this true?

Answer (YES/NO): NO